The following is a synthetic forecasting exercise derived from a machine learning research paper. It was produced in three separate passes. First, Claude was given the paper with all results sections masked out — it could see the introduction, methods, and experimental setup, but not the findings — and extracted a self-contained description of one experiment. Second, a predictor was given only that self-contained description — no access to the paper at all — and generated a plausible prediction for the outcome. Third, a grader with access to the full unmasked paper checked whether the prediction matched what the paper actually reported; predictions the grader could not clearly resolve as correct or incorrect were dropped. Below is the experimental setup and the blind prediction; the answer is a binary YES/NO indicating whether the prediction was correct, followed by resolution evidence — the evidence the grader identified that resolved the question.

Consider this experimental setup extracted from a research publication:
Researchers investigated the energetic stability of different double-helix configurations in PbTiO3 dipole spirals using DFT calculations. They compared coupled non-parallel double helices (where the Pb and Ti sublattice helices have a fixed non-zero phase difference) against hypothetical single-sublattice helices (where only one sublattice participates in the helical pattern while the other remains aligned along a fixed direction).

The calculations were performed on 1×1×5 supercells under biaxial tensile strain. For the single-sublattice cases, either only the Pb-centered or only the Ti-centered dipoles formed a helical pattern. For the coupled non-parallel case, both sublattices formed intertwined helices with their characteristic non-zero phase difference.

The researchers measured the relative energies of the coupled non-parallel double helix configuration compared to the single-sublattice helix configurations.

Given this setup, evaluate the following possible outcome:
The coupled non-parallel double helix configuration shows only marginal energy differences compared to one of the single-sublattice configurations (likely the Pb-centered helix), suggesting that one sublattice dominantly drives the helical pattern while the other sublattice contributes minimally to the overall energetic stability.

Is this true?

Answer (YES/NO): NO